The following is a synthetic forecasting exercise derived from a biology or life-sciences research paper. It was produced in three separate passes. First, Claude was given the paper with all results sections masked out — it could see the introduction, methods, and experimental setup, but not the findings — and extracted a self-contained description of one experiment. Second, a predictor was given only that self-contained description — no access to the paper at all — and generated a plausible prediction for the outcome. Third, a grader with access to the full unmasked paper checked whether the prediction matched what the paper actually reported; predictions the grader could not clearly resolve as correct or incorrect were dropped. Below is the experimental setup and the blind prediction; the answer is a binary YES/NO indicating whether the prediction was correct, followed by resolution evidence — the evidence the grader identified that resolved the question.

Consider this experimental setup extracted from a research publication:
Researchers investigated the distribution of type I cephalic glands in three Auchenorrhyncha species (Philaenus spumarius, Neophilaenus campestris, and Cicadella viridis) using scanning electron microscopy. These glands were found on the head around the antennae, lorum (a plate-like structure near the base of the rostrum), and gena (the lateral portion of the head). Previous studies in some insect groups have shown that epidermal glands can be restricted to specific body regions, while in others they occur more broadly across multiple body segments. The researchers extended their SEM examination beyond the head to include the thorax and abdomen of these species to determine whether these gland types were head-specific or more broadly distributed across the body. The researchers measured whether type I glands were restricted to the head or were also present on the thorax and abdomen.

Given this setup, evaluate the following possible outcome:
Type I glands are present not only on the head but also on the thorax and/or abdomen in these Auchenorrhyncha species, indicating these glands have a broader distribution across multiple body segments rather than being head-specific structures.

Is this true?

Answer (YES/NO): YES